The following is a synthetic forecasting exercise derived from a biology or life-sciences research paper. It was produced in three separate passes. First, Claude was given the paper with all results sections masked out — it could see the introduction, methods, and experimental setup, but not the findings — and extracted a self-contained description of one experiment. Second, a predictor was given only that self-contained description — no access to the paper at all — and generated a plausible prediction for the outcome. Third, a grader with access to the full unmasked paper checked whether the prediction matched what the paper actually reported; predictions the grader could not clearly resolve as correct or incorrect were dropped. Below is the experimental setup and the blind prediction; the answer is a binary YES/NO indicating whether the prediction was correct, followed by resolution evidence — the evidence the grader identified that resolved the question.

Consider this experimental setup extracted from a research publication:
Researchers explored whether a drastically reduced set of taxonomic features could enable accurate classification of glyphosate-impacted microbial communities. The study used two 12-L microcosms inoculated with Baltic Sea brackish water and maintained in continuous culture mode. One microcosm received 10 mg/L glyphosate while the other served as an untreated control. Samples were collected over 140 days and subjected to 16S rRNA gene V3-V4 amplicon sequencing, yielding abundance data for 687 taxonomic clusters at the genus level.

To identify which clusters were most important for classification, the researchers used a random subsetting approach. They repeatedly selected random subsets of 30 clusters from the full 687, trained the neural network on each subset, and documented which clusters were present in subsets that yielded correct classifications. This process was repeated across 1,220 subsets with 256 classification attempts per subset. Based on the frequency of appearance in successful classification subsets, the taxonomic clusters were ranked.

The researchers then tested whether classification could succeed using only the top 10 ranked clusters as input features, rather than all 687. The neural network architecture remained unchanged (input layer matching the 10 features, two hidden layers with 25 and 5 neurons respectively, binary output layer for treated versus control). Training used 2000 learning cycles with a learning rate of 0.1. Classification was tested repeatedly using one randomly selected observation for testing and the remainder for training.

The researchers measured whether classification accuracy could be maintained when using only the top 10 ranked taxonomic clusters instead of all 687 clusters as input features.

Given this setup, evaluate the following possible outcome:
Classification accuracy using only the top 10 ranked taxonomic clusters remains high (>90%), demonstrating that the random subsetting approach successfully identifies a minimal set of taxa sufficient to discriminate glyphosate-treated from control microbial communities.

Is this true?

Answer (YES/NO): YES